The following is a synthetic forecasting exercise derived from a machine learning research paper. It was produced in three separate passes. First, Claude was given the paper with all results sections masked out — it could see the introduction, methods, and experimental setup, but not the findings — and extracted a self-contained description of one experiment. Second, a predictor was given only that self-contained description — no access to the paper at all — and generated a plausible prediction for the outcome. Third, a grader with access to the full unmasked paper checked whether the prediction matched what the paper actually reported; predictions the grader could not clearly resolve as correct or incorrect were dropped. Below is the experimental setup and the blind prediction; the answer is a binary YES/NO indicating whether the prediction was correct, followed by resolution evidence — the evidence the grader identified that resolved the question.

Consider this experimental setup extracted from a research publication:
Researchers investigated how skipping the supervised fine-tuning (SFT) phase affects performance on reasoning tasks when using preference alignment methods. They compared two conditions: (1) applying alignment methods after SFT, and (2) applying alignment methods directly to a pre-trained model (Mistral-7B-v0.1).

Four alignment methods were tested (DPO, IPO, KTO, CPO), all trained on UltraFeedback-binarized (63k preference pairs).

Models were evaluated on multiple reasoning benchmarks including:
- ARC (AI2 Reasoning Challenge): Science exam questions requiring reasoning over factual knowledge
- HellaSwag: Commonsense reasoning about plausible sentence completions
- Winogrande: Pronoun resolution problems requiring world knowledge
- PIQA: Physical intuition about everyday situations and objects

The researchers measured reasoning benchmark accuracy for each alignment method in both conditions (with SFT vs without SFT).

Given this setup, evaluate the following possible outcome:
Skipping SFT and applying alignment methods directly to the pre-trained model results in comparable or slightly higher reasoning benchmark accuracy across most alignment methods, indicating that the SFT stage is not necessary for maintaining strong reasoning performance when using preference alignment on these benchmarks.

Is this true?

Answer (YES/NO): YES